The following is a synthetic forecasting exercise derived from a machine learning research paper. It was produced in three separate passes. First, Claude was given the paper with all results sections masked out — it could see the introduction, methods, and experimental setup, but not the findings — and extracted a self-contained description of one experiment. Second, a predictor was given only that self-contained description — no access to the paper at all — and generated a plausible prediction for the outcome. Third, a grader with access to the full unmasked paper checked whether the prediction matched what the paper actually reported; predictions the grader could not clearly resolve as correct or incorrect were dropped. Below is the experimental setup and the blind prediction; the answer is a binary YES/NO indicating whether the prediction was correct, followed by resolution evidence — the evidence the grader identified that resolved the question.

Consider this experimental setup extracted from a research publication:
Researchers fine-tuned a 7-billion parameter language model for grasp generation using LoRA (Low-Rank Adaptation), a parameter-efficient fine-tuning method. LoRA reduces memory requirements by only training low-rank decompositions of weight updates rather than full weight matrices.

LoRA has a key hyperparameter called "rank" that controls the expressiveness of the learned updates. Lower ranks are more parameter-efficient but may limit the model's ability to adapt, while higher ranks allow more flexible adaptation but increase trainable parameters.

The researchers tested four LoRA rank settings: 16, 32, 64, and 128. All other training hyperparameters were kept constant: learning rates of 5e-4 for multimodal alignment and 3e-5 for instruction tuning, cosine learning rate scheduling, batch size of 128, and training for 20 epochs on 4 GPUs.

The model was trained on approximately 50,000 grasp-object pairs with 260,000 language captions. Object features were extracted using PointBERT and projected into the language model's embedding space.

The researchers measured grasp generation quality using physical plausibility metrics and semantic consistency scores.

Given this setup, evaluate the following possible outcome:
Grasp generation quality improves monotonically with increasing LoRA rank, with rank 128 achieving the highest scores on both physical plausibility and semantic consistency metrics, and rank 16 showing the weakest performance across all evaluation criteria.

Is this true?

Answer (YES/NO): NO